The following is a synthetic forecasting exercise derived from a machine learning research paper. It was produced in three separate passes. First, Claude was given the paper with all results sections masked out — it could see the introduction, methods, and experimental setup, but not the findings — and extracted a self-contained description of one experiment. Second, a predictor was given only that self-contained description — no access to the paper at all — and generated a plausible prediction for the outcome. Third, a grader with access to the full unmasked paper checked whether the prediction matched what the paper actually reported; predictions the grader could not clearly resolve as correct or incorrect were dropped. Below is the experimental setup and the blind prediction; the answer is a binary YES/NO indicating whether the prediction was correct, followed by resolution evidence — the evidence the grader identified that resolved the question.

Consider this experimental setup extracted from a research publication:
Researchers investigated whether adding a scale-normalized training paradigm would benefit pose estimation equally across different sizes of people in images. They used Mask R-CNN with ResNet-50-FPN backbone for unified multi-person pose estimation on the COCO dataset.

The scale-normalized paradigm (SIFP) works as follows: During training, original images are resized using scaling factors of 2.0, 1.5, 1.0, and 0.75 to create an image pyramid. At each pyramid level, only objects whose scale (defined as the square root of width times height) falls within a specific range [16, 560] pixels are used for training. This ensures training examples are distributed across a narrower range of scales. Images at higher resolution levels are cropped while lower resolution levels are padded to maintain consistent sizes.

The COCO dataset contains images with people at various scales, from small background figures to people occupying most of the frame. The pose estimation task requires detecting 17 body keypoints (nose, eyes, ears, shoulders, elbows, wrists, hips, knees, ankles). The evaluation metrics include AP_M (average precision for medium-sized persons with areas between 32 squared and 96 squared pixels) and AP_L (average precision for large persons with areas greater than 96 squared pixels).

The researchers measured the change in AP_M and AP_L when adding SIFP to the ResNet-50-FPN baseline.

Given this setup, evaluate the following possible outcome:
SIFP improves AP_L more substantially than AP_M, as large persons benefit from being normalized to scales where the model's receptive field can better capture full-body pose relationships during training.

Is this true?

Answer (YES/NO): NO